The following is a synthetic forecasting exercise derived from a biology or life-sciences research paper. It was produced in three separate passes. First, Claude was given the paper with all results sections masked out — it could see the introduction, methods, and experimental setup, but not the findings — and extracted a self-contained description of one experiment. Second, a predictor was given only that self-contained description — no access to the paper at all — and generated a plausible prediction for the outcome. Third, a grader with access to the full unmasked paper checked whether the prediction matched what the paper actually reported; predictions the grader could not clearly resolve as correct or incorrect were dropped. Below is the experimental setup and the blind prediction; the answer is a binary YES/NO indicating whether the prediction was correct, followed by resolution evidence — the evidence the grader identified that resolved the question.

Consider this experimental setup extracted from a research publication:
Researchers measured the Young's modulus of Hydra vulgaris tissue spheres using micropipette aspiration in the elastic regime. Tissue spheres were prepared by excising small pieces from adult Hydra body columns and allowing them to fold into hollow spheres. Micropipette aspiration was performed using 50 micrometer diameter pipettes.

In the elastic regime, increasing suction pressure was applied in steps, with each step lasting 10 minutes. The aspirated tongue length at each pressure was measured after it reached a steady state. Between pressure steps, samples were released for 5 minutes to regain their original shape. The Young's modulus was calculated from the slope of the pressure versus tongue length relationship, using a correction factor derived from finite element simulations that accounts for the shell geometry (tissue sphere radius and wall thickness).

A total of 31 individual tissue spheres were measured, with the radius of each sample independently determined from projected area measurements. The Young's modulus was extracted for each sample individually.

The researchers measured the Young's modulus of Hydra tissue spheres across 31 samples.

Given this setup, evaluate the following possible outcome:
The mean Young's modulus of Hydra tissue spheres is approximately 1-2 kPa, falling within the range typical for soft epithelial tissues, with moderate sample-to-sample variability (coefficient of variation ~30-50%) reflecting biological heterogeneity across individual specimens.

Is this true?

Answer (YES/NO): NO